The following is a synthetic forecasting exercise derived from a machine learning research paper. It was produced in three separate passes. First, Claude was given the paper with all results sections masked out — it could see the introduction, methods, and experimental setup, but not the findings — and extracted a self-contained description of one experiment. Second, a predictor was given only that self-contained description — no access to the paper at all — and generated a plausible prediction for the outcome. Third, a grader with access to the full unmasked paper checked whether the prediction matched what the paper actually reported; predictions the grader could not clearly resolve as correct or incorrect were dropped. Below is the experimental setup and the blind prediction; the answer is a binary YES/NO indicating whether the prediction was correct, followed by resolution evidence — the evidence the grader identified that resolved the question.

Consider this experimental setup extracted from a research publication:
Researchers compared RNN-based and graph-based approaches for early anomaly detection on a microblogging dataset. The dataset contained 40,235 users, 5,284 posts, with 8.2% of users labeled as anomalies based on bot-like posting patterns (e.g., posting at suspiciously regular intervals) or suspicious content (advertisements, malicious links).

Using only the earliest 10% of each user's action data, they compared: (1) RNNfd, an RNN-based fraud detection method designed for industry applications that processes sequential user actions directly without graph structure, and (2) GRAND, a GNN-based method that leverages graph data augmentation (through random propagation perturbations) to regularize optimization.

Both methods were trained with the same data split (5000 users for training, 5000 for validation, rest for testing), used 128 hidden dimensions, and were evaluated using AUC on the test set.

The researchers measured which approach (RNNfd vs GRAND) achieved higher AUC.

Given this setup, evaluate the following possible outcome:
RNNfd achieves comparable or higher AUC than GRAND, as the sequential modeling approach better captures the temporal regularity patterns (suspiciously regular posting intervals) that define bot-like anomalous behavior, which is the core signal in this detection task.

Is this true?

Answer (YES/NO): NO